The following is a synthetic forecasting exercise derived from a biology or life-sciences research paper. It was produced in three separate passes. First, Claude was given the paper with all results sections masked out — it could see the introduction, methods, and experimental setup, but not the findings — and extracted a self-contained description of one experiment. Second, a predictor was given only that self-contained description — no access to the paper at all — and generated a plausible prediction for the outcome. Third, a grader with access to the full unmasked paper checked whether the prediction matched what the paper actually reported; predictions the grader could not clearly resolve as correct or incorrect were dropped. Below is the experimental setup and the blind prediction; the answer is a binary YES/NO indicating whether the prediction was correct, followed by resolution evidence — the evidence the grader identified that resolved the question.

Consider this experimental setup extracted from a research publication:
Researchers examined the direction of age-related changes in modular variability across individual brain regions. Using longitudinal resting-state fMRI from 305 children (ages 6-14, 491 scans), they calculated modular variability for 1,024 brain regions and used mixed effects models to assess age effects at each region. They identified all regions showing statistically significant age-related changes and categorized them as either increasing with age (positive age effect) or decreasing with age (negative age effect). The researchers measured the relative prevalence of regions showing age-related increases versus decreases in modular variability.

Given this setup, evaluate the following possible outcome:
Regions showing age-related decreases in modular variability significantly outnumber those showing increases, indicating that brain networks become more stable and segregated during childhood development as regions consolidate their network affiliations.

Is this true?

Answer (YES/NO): YES